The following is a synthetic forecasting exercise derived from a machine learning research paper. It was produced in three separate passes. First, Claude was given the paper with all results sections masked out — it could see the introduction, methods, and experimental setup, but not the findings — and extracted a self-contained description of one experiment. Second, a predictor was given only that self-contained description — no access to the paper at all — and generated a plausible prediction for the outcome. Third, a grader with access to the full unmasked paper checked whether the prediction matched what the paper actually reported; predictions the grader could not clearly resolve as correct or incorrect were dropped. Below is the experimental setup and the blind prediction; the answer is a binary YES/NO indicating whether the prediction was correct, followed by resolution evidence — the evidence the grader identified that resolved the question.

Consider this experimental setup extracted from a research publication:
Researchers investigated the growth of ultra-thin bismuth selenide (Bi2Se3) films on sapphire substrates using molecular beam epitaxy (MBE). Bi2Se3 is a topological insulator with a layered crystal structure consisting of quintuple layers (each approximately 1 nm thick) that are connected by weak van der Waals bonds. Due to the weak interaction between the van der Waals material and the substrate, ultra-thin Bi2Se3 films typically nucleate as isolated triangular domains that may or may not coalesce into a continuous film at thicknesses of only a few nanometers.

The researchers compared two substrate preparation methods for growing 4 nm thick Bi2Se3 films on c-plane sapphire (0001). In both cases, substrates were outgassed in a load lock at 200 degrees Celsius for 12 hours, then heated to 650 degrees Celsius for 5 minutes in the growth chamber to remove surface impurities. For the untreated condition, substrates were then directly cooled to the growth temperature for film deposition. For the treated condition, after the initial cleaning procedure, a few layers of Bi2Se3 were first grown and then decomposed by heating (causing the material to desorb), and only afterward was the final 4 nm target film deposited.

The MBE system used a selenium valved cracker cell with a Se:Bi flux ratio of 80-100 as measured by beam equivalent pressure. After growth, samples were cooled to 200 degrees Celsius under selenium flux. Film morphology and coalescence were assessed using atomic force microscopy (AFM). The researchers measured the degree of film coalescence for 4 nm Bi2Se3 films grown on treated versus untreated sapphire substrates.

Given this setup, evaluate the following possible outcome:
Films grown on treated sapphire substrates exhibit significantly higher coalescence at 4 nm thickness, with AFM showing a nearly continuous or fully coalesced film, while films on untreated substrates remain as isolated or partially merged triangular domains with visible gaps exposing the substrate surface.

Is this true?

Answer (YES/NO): NO